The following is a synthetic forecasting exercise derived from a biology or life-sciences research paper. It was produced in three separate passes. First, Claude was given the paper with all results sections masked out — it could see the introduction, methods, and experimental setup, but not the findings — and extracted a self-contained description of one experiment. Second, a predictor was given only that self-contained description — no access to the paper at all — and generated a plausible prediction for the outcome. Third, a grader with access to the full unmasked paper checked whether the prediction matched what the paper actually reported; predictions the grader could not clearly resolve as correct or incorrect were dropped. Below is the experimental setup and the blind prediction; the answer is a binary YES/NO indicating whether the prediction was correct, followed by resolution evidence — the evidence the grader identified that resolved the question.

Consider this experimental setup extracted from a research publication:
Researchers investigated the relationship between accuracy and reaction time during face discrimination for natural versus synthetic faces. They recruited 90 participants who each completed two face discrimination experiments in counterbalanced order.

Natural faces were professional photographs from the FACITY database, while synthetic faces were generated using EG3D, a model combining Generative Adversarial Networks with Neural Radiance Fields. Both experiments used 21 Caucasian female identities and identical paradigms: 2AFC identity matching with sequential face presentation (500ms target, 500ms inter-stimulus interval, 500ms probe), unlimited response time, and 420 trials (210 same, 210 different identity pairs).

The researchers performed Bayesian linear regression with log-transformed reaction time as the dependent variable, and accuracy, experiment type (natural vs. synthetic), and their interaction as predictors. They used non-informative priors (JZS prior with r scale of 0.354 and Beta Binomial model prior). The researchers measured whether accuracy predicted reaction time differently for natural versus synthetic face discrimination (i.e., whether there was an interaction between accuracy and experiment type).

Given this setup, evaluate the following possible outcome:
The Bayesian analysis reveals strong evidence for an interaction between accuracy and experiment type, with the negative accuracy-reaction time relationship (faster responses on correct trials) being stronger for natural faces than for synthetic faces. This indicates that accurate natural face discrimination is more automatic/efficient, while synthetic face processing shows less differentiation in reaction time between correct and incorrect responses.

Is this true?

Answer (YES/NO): NO